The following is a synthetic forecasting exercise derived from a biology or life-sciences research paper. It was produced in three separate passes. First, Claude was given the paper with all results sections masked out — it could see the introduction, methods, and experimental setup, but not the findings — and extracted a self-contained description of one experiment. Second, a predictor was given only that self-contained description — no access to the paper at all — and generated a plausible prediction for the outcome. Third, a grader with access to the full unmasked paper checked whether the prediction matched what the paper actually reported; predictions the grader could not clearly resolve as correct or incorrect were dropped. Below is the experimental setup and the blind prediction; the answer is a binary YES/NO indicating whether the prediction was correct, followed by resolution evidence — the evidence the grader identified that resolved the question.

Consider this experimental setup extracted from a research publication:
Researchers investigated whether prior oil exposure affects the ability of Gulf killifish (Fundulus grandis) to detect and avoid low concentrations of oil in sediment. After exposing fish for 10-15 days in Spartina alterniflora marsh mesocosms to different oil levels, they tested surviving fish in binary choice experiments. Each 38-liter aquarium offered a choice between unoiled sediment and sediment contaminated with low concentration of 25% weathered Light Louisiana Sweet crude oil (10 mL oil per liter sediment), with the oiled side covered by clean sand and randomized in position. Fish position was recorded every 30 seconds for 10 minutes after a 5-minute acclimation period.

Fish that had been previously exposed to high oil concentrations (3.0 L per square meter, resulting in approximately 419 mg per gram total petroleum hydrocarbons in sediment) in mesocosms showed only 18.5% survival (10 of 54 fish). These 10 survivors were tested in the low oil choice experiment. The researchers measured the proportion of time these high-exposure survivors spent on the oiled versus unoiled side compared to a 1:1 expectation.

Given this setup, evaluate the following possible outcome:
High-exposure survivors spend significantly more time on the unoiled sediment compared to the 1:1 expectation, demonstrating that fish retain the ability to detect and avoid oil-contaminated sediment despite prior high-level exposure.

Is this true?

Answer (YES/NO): NO